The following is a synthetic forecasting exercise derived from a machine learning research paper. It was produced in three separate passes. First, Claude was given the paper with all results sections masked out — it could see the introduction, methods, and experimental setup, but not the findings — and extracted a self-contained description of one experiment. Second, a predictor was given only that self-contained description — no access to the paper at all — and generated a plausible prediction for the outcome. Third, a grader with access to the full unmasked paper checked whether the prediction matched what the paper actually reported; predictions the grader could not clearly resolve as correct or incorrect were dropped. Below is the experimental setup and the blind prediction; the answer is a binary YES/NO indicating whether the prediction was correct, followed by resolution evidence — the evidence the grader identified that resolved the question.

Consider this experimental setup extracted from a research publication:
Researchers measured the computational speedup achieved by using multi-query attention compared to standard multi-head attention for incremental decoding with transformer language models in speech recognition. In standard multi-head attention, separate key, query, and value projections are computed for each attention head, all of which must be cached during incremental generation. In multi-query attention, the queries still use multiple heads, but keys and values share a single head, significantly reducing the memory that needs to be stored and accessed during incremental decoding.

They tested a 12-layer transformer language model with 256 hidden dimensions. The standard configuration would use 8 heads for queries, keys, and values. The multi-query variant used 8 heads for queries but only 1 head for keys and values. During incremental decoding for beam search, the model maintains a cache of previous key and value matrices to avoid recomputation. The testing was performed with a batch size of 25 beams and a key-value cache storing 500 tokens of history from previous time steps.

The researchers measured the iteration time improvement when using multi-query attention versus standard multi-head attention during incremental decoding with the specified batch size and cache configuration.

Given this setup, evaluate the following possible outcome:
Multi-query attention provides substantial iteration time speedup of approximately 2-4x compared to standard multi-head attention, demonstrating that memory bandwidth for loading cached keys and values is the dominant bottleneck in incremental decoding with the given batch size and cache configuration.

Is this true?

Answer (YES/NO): YES